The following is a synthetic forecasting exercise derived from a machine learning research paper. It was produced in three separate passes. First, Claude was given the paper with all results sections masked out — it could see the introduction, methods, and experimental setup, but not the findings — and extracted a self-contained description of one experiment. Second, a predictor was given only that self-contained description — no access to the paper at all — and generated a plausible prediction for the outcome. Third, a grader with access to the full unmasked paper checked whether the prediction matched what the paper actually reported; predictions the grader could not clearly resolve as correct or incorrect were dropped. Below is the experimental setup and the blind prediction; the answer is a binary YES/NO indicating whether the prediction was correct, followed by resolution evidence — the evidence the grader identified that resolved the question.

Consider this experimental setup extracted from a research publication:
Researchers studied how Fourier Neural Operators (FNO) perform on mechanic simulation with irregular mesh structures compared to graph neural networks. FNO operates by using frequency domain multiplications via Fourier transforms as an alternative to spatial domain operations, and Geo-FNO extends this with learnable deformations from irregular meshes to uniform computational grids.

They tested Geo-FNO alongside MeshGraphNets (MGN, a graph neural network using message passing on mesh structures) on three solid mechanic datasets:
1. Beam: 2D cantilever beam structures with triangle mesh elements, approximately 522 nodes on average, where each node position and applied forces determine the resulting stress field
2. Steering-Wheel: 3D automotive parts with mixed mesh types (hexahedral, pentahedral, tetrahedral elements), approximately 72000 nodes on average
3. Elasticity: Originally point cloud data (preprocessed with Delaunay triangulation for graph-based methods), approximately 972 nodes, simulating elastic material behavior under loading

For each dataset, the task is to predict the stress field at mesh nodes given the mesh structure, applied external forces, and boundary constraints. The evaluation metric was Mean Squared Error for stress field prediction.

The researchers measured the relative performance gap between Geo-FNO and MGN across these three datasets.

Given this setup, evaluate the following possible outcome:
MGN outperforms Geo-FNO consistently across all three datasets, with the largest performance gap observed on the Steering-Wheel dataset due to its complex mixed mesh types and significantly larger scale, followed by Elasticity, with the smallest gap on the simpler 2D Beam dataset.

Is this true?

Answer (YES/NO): NO